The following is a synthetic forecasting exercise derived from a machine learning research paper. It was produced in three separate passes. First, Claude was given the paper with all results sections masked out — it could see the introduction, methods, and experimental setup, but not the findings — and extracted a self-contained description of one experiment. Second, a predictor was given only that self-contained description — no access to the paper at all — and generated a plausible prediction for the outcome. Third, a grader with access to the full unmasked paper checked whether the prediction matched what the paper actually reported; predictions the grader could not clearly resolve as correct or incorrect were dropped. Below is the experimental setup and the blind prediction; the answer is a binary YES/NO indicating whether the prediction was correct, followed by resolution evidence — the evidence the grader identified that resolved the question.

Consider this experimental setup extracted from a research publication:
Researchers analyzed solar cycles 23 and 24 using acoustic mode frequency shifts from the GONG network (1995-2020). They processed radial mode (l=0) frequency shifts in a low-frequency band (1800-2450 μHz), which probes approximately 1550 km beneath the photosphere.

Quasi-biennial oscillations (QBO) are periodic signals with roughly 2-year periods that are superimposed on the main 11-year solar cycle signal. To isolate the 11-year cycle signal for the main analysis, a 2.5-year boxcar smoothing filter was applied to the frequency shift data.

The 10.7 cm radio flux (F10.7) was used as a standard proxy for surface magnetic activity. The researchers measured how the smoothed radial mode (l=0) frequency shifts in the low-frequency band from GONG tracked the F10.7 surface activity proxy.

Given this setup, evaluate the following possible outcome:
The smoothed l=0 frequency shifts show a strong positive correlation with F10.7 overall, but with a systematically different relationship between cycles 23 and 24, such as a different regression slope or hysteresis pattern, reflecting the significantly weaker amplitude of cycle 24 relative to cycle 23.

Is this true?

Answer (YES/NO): NO